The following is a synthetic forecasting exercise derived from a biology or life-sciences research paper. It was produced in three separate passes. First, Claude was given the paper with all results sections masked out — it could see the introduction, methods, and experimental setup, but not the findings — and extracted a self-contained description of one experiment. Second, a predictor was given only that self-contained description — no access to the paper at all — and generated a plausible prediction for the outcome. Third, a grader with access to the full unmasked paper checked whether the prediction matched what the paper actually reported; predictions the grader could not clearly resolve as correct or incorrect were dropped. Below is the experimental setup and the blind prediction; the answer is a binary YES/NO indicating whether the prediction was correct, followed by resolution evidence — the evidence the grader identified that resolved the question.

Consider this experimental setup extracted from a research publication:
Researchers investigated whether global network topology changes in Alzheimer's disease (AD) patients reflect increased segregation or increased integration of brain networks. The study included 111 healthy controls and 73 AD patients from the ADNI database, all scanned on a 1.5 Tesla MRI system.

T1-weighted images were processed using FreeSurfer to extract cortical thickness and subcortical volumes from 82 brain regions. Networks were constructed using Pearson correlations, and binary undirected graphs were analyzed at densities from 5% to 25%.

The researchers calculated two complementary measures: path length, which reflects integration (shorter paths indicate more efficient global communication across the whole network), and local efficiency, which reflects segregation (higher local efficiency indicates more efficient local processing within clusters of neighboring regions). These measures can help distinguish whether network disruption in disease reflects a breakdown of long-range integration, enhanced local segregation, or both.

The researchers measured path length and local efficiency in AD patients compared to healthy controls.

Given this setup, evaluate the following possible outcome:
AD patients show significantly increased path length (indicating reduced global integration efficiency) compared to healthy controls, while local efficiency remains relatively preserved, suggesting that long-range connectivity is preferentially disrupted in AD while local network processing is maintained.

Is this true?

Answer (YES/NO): NO